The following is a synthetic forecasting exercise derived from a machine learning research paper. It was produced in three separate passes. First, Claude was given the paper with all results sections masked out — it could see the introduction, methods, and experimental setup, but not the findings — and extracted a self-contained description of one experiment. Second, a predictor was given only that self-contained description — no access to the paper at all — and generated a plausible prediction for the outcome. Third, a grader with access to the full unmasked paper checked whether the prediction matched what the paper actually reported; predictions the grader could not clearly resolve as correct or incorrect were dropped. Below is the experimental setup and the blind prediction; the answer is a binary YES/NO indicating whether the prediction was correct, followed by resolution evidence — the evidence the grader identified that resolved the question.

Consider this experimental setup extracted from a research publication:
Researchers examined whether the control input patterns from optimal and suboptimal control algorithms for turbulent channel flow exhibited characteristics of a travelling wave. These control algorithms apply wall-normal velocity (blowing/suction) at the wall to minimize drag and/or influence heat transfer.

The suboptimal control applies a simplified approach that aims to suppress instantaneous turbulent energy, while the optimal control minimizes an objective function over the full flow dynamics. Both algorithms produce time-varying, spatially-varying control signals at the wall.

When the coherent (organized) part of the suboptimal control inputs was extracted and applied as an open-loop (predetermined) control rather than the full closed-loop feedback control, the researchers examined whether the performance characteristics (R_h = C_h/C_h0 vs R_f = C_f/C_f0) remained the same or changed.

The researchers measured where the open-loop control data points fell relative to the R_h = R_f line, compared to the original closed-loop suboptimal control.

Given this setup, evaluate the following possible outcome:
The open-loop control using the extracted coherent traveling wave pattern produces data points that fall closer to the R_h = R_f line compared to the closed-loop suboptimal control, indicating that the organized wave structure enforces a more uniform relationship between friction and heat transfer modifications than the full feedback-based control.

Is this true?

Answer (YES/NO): YES